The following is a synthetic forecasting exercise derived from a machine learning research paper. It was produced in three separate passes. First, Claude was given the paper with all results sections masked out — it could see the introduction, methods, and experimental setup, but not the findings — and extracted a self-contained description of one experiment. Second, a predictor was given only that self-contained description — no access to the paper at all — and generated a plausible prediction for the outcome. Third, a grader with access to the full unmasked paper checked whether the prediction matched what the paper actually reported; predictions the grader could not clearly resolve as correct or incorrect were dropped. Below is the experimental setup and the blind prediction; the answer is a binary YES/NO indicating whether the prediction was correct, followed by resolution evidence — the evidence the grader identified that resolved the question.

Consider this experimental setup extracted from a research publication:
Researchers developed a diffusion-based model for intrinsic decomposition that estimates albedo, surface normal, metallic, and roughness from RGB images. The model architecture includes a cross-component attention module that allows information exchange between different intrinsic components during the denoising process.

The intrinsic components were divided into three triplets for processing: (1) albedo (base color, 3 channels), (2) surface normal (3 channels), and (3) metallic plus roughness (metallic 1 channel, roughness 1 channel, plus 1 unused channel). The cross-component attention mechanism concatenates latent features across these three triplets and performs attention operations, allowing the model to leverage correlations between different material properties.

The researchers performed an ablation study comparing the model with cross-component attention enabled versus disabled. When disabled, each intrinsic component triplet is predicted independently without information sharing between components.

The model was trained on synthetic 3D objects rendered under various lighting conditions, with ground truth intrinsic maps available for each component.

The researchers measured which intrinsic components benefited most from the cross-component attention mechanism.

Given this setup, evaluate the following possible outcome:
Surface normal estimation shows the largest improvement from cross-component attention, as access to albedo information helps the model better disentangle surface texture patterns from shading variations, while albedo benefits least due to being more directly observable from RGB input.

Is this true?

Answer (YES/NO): NO